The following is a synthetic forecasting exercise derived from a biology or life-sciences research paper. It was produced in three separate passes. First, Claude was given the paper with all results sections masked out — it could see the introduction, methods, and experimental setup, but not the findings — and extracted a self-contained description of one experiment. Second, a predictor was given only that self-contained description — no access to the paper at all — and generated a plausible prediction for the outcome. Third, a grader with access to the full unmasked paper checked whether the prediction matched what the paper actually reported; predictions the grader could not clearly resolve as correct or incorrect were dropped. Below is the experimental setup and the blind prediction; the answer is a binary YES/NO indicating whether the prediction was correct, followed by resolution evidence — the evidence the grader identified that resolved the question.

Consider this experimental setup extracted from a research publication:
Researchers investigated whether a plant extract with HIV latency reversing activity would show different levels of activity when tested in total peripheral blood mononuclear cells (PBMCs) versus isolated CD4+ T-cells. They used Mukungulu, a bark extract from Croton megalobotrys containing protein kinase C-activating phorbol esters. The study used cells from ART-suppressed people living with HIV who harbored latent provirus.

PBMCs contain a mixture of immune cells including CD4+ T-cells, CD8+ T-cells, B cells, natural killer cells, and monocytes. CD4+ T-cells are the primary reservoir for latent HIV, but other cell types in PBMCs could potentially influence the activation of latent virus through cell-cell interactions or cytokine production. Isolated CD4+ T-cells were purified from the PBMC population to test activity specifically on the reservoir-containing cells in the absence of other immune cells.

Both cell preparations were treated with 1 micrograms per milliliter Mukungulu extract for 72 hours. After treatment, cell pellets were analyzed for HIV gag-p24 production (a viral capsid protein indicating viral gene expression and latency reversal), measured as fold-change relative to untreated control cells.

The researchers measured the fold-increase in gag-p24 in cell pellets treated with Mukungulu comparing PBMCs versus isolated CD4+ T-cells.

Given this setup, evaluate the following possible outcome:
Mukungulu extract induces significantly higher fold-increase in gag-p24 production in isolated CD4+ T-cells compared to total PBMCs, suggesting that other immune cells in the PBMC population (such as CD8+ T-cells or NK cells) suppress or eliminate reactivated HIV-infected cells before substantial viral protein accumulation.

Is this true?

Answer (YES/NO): NO